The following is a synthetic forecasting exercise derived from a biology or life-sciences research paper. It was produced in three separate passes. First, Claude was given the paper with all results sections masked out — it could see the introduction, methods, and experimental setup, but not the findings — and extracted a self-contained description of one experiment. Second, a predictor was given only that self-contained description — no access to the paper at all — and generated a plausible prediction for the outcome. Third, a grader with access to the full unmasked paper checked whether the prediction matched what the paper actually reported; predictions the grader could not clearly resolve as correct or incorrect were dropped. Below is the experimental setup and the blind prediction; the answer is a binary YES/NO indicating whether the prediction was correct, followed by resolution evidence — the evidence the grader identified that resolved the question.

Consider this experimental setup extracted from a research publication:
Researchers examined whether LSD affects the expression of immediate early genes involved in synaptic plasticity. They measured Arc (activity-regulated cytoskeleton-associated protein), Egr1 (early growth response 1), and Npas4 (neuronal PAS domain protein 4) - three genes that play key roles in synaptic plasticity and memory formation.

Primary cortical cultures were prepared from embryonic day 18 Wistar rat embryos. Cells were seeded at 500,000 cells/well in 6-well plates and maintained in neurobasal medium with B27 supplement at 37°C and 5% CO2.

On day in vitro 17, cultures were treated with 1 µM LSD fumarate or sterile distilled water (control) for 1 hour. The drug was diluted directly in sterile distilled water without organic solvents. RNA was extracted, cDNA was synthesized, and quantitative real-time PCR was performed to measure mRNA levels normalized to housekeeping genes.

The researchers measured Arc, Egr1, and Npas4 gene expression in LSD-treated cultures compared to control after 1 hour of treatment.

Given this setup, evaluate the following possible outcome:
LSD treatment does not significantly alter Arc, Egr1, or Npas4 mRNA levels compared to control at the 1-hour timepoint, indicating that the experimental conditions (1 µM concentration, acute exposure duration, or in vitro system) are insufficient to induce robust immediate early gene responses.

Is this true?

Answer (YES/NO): YES